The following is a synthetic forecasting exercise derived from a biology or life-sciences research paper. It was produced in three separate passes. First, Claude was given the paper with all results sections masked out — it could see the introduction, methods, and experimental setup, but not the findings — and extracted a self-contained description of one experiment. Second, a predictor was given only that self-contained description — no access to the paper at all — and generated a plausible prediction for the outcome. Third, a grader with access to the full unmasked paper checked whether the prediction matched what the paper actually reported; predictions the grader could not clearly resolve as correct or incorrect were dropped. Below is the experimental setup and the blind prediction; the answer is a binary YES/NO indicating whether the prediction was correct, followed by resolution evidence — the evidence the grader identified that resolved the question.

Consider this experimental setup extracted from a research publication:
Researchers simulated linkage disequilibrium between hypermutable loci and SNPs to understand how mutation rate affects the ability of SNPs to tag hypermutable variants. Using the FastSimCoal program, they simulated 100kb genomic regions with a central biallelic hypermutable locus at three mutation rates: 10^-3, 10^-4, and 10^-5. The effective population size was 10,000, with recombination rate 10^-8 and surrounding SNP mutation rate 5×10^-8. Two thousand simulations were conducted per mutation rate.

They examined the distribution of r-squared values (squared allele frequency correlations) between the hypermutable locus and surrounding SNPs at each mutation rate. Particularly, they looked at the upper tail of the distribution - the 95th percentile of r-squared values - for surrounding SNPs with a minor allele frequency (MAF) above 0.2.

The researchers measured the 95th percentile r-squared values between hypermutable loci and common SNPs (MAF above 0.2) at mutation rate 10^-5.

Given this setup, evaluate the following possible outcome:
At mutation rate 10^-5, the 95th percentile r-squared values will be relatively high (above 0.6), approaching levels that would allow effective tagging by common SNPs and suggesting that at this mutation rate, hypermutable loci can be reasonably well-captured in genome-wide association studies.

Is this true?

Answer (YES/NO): NO